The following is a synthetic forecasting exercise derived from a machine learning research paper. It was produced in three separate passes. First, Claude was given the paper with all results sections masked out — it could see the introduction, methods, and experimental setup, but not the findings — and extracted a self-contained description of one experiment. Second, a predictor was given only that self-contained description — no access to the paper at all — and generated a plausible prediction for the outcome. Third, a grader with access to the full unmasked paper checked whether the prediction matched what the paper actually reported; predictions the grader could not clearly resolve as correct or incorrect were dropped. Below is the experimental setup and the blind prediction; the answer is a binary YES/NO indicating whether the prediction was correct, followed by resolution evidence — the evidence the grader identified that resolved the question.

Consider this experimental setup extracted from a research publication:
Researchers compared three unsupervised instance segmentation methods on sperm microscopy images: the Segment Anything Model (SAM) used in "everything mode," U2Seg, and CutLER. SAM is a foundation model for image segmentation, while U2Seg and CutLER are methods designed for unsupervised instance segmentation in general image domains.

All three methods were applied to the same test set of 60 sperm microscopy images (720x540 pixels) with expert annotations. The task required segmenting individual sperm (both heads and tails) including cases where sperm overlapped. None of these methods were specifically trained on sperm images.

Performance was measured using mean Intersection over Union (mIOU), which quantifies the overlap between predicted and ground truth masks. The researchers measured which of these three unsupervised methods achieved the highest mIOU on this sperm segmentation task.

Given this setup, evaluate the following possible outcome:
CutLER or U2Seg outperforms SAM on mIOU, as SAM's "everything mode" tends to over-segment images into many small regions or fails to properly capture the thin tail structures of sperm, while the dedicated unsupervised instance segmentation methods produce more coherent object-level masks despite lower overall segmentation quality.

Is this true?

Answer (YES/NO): NO